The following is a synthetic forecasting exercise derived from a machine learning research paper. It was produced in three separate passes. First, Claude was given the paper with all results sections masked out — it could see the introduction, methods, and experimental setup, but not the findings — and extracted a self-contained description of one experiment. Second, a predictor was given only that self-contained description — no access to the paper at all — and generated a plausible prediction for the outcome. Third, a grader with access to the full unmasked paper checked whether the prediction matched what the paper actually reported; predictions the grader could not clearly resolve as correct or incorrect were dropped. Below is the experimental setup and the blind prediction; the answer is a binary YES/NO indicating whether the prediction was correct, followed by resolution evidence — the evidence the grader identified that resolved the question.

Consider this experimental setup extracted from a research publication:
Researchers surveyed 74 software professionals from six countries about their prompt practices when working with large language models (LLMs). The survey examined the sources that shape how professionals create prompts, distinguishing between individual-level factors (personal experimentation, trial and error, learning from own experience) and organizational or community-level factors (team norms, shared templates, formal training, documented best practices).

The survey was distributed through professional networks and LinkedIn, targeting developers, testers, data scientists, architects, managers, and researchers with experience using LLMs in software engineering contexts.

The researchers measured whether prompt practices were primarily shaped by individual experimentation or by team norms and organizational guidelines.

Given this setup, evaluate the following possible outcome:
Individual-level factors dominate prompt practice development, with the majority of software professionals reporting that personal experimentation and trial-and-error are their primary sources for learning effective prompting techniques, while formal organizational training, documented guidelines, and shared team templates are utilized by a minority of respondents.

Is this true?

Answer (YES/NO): YES